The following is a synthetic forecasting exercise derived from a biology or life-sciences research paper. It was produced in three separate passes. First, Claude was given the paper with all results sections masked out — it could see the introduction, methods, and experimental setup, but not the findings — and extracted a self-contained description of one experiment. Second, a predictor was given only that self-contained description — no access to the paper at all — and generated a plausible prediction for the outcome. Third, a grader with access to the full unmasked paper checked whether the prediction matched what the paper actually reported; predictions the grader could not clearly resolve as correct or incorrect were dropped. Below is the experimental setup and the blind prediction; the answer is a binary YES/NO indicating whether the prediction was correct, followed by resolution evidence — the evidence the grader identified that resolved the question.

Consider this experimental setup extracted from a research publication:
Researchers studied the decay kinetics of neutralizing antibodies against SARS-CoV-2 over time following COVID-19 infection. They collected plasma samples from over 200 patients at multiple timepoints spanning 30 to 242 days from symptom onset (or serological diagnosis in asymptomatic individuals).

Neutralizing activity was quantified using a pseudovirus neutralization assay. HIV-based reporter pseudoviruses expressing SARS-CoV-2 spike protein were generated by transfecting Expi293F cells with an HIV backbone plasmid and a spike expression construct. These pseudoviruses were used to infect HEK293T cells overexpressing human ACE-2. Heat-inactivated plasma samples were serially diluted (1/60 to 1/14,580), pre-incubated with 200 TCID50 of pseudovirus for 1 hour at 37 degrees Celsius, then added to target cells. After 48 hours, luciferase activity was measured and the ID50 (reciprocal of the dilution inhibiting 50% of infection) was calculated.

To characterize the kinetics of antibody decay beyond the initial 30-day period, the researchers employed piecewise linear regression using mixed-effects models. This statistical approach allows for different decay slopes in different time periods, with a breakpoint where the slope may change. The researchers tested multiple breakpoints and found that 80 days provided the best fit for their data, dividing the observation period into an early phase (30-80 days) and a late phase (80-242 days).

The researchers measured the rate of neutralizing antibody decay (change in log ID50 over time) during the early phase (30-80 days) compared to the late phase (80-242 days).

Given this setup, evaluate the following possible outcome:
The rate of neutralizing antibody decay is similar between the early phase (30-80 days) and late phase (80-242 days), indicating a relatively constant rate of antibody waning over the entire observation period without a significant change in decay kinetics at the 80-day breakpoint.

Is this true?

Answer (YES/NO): NO